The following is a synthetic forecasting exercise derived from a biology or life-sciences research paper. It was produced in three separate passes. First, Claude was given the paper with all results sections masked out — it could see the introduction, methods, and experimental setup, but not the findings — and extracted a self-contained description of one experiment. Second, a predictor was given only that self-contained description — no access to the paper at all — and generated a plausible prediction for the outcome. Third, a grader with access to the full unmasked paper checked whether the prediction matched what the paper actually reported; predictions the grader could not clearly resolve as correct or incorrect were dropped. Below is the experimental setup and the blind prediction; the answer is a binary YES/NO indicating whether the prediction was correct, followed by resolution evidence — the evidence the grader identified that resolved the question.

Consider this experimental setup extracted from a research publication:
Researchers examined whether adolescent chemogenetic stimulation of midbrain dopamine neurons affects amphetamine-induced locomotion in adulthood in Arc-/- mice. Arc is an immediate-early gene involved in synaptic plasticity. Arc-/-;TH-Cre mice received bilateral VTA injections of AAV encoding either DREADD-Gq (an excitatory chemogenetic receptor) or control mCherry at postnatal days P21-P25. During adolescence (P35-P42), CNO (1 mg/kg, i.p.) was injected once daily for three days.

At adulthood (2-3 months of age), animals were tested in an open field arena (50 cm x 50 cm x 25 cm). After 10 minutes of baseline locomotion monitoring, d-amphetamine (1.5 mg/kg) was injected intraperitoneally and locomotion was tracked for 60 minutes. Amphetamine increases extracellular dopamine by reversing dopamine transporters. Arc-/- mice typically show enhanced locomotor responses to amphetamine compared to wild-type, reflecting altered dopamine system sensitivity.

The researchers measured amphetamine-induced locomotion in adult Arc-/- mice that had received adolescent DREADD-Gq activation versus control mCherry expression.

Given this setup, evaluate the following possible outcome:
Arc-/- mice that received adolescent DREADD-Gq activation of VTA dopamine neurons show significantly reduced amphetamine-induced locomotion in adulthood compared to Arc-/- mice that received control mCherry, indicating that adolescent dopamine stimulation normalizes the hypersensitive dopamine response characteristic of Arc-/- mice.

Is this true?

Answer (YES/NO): NO